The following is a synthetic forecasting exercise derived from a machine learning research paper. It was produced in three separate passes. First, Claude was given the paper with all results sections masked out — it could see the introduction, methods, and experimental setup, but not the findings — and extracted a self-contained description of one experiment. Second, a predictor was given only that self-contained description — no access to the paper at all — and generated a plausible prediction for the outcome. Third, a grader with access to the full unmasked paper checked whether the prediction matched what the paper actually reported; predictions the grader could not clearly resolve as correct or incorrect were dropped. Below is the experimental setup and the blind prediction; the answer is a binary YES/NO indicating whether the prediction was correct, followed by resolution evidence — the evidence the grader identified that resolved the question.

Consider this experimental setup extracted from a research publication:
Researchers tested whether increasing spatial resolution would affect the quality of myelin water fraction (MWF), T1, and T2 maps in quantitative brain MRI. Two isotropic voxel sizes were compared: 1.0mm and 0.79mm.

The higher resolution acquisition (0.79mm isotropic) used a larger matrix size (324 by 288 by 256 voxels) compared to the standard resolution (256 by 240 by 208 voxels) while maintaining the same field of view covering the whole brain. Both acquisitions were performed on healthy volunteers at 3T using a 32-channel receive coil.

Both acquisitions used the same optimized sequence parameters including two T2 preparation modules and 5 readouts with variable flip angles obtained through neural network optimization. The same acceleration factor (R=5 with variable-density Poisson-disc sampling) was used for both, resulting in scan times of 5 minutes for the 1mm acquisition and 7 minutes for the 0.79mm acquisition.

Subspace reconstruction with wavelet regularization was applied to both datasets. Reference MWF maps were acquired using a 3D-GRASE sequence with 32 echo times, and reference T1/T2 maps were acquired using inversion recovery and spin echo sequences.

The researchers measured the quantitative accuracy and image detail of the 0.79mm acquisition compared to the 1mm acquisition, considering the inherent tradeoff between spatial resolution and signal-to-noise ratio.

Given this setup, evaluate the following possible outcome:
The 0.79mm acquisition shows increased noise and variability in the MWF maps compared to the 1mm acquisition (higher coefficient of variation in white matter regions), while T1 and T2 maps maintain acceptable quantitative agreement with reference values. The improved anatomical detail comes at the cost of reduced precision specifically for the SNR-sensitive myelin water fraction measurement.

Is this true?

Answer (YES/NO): NO